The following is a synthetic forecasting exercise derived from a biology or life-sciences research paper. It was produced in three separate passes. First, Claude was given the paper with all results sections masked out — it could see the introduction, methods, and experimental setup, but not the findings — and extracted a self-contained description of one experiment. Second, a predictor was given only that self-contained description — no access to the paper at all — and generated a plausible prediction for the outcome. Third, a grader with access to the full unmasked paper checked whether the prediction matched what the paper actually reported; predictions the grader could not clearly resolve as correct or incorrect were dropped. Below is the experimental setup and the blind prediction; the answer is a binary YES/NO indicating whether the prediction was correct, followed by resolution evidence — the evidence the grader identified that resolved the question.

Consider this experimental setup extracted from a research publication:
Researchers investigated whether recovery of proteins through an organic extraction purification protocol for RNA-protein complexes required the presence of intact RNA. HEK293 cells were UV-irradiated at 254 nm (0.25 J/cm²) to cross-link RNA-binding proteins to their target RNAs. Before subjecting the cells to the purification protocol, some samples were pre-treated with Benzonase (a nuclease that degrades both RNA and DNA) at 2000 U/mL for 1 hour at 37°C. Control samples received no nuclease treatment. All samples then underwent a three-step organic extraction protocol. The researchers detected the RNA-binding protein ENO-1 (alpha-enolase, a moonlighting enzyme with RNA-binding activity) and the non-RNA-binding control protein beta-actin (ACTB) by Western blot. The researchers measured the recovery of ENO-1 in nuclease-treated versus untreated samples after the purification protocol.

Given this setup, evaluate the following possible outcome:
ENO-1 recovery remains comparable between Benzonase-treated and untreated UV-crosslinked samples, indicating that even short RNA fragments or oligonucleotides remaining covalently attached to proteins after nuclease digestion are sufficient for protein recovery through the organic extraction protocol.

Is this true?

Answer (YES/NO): NO